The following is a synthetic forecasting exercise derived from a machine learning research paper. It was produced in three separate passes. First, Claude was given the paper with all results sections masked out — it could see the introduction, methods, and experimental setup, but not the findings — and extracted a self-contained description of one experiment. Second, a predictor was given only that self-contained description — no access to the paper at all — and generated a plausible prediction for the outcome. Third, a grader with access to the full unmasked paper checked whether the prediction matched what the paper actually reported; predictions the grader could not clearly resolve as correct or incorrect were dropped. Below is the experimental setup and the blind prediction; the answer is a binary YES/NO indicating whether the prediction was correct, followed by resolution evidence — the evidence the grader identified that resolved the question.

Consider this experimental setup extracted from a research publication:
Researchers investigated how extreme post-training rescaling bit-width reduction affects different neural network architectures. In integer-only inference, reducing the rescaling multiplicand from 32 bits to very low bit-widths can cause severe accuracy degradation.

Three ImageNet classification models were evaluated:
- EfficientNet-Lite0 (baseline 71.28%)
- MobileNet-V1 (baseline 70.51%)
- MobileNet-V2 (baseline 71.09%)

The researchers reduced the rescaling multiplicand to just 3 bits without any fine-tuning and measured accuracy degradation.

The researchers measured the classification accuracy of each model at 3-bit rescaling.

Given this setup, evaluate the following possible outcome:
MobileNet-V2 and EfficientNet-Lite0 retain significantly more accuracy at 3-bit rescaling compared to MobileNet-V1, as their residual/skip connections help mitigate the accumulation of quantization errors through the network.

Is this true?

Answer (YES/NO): YES